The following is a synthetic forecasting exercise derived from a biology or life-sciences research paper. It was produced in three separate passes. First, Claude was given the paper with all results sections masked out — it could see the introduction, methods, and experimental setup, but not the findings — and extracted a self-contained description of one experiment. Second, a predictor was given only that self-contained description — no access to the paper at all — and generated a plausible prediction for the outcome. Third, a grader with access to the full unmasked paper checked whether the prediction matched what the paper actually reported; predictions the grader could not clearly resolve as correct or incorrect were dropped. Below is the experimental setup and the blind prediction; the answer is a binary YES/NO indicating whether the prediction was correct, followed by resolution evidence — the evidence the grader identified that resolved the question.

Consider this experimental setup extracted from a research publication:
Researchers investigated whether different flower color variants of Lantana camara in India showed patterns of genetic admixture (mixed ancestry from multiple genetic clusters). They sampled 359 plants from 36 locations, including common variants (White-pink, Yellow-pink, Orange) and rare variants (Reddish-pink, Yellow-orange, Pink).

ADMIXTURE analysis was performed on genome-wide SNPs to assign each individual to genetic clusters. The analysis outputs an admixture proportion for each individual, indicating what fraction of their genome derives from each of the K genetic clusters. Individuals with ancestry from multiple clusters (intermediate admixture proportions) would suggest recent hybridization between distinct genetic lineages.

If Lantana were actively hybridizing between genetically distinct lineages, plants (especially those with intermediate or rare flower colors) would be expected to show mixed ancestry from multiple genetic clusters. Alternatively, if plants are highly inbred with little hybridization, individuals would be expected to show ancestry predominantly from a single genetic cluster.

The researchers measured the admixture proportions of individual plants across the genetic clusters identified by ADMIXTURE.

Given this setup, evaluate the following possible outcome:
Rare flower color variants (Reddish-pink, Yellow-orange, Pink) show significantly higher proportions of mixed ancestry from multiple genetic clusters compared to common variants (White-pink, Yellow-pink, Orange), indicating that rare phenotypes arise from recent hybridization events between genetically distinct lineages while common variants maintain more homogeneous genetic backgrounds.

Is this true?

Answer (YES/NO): NO